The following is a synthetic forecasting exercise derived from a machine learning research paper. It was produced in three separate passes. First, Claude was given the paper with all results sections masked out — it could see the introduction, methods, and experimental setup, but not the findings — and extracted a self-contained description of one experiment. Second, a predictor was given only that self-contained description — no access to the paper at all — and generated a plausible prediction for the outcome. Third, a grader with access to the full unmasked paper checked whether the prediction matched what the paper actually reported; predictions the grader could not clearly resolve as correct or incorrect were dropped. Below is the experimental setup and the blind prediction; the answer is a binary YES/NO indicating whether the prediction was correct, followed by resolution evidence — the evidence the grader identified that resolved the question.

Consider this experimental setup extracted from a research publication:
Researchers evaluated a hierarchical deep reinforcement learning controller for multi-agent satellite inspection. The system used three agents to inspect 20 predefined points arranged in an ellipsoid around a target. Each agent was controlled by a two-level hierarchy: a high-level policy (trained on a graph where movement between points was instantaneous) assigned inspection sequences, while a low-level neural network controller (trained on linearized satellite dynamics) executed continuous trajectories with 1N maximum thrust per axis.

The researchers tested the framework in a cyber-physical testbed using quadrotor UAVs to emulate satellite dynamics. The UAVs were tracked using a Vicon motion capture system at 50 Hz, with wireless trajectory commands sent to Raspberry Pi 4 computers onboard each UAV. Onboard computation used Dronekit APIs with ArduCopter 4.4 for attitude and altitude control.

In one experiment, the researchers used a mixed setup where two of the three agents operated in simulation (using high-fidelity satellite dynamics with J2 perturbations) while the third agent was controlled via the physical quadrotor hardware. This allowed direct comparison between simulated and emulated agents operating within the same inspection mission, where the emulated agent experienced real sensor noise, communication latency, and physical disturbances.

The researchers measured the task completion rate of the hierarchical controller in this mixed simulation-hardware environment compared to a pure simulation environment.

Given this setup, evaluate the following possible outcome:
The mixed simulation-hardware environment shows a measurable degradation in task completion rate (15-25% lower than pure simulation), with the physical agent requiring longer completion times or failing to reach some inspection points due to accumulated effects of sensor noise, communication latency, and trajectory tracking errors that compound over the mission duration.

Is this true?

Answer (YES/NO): NO